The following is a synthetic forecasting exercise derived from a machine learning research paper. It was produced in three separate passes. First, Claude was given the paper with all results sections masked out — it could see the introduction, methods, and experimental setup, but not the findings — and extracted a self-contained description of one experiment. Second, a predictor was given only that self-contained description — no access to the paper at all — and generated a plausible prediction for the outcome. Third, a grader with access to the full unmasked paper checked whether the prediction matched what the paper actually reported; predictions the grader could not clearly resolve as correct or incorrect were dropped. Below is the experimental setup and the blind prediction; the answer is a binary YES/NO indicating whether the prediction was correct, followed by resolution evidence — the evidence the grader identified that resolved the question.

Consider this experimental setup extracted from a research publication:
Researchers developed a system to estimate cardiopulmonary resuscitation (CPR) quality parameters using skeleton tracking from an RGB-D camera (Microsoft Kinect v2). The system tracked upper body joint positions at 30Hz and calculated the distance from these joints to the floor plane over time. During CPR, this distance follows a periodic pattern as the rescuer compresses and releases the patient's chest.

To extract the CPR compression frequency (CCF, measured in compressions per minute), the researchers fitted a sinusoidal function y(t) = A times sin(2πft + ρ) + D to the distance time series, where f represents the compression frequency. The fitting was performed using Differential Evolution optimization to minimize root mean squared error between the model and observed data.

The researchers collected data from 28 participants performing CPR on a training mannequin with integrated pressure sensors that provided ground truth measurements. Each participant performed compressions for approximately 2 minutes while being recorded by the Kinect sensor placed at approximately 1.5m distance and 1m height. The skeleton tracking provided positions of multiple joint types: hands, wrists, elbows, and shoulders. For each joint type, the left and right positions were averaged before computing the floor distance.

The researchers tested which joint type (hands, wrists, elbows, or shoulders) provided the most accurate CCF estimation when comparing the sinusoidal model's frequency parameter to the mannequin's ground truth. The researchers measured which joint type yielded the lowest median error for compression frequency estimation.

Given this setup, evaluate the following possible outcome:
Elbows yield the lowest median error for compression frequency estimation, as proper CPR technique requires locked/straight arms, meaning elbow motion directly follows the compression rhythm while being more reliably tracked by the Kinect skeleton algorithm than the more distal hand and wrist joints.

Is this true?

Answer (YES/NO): NO